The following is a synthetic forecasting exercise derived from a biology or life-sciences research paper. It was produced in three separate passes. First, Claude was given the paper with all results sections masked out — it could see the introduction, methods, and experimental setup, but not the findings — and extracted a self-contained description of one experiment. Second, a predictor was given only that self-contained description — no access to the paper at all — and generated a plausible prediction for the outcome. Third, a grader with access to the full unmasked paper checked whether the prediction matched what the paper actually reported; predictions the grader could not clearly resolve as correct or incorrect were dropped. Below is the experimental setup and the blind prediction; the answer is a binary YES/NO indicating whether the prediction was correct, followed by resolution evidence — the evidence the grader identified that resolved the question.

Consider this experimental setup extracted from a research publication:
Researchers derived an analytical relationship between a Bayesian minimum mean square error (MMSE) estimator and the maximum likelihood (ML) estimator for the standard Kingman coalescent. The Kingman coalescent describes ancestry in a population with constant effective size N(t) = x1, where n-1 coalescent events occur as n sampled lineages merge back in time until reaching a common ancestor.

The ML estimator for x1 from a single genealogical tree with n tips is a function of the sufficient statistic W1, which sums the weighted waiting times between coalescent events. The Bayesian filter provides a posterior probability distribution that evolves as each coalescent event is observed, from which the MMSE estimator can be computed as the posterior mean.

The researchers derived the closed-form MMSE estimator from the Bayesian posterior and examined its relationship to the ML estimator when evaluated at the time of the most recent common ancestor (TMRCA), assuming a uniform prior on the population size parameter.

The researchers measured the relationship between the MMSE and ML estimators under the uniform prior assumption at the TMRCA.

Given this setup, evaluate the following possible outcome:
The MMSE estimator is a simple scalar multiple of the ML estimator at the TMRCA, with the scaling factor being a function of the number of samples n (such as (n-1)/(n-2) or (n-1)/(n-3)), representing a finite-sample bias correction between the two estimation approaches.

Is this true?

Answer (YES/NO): NO